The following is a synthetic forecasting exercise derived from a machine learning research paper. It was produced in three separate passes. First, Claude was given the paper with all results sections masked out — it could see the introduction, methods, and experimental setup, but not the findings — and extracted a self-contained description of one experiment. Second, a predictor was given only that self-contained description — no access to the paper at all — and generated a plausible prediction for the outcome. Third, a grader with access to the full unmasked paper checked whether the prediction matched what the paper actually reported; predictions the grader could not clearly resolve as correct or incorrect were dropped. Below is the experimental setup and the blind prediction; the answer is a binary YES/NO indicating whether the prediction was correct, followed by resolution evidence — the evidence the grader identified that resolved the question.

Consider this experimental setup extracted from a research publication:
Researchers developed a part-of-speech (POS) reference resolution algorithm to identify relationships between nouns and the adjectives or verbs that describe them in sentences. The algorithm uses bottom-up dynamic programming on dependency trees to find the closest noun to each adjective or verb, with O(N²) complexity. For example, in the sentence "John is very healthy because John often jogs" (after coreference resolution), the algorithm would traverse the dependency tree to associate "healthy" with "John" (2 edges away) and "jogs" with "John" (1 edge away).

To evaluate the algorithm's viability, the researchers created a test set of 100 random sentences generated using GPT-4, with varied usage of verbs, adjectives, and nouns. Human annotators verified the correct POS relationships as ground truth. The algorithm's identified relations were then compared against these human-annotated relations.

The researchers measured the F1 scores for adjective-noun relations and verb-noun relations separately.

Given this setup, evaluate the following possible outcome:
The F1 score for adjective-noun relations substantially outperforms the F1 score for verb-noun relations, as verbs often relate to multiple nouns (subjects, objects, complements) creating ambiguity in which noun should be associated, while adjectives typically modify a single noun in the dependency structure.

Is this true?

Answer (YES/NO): YES